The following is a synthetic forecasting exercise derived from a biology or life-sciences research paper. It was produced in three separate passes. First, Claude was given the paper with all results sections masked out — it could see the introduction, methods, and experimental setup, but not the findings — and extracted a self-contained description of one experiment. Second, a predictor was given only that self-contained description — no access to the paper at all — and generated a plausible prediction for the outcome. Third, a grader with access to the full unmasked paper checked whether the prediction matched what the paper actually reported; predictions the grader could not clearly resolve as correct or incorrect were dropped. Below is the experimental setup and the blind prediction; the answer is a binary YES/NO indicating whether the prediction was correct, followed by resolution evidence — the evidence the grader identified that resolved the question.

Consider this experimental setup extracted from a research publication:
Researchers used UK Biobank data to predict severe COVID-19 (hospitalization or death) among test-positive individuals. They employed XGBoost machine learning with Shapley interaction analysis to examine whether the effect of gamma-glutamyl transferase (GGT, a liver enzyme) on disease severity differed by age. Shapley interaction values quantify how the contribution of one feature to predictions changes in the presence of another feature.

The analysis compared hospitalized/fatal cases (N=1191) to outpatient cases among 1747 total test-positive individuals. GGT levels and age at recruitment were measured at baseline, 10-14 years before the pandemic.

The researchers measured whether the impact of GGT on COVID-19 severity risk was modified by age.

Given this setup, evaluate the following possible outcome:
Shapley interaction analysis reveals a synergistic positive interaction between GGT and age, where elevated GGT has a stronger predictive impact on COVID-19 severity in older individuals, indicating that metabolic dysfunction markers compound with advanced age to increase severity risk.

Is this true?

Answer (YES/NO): NO